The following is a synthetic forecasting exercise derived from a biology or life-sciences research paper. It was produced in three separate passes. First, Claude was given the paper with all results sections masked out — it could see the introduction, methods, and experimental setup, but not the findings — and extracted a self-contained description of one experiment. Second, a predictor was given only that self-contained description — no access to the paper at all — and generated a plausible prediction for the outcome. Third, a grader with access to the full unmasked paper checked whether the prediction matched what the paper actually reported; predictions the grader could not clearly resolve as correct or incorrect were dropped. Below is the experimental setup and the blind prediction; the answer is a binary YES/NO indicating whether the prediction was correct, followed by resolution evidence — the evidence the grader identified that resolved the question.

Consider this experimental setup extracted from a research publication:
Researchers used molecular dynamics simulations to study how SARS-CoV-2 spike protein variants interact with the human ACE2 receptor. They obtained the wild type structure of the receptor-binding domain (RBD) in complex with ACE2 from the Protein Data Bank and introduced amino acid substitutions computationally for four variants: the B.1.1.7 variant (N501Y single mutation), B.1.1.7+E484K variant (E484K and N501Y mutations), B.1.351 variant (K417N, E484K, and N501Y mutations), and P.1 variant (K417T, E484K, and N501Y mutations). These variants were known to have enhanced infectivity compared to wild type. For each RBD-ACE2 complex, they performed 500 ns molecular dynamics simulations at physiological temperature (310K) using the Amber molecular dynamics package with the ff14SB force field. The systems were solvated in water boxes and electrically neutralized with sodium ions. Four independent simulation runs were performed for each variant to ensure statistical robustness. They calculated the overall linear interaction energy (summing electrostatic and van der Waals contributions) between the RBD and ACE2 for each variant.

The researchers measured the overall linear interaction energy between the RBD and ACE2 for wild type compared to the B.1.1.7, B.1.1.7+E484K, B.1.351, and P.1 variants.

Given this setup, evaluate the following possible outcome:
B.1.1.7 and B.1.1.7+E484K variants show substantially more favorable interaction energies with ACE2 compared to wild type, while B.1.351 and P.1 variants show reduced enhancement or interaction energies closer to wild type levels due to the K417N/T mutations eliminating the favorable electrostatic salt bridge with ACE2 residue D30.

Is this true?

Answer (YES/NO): NO